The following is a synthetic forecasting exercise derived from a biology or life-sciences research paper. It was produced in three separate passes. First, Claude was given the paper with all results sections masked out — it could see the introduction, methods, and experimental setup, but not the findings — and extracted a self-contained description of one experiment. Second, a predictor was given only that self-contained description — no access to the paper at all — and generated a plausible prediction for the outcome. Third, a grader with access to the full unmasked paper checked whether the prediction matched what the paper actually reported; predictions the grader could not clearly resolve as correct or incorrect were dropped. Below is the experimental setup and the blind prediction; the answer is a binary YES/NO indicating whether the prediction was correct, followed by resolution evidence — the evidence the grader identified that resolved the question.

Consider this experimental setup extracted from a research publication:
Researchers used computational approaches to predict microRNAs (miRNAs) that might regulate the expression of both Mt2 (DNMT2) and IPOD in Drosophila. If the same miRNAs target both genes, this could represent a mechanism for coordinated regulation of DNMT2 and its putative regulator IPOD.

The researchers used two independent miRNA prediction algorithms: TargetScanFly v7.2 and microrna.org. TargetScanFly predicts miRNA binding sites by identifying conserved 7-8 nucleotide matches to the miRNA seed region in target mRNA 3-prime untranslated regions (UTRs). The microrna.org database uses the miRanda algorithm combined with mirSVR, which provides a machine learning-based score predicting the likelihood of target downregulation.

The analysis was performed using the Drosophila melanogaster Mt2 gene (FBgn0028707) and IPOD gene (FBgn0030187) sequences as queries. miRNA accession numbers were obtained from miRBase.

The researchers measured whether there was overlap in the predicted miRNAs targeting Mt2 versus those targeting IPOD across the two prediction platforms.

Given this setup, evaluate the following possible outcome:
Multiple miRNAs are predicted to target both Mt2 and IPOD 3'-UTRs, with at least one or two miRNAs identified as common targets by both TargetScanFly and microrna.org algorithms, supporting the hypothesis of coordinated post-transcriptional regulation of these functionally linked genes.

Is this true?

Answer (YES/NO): NO